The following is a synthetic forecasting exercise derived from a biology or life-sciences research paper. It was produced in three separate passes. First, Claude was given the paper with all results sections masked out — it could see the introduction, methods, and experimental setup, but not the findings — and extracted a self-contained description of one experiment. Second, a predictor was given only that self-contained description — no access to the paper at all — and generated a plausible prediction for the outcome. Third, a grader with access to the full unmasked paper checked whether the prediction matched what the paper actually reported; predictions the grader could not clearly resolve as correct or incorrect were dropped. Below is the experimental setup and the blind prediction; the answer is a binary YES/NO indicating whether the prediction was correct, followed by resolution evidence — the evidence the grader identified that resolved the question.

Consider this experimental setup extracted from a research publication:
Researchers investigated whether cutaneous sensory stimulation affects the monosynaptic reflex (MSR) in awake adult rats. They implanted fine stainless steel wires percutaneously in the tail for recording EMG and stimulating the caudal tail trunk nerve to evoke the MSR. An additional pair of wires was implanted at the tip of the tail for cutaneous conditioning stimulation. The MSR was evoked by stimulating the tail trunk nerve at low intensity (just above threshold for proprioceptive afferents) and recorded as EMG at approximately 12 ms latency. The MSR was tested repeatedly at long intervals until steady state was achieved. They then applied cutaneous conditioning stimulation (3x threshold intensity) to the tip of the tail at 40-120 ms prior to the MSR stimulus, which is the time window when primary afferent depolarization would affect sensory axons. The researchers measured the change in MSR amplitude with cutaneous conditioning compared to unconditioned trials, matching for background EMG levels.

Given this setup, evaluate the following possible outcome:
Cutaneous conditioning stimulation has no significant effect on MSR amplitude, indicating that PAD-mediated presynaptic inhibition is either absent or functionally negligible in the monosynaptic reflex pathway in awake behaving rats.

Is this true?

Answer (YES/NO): NO